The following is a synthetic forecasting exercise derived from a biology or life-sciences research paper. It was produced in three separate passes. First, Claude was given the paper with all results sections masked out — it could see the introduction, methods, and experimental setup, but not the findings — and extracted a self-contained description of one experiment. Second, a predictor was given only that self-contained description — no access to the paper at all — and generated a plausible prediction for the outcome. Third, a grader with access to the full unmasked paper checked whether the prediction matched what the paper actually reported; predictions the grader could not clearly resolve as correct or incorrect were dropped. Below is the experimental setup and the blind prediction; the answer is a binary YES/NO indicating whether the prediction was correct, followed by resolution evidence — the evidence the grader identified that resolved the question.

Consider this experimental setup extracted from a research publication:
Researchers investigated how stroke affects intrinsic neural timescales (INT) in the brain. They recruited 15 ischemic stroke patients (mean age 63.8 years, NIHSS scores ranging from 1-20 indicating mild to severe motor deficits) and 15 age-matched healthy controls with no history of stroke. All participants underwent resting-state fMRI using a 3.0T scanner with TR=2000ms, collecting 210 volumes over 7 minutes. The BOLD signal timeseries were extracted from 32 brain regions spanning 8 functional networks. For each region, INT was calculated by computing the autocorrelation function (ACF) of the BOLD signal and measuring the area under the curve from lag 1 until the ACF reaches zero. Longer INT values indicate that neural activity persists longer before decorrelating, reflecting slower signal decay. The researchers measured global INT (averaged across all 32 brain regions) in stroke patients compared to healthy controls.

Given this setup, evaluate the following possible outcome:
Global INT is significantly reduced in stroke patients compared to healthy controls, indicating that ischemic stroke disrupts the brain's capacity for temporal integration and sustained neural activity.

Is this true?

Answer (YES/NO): NO